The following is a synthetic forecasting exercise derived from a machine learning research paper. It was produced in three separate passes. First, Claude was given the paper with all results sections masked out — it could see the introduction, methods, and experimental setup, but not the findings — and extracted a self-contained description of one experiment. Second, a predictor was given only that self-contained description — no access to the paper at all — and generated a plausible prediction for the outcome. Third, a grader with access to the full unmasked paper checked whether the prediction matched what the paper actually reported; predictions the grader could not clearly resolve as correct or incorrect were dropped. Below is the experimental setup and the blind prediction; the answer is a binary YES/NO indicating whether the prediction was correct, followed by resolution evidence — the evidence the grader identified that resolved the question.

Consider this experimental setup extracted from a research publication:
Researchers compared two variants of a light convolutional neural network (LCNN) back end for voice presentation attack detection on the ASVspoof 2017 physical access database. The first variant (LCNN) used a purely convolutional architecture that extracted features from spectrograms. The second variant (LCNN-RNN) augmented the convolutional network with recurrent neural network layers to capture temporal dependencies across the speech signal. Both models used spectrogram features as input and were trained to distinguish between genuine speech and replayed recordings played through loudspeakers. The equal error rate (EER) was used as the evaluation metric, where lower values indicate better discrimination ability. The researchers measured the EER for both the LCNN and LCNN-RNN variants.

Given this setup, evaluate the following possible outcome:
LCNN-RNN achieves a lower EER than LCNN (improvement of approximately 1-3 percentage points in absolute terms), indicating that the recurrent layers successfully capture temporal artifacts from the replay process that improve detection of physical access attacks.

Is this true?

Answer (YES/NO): NO